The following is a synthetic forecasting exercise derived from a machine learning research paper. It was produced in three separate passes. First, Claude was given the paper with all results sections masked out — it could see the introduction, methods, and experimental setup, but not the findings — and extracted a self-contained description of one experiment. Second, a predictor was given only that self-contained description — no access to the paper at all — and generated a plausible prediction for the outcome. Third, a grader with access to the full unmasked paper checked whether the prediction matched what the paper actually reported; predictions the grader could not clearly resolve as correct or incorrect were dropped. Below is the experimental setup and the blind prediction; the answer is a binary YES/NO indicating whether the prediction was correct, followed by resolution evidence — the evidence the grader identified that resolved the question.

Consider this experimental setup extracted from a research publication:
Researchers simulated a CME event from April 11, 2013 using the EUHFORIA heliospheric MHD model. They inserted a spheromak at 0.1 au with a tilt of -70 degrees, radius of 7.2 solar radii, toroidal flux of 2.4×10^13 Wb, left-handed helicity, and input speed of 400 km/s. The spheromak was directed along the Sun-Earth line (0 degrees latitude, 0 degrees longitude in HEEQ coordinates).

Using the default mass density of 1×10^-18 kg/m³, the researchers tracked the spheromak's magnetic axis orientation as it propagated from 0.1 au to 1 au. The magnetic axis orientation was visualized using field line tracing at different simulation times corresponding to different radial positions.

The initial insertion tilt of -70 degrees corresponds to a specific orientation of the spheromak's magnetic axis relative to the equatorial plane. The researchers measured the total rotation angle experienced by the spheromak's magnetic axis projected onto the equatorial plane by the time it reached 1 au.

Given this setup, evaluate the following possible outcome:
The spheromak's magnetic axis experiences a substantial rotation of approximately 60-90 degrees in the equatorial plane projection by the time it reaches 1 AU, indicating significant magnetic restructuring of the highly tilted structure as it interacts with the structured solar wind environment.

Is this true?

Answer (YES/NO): YES